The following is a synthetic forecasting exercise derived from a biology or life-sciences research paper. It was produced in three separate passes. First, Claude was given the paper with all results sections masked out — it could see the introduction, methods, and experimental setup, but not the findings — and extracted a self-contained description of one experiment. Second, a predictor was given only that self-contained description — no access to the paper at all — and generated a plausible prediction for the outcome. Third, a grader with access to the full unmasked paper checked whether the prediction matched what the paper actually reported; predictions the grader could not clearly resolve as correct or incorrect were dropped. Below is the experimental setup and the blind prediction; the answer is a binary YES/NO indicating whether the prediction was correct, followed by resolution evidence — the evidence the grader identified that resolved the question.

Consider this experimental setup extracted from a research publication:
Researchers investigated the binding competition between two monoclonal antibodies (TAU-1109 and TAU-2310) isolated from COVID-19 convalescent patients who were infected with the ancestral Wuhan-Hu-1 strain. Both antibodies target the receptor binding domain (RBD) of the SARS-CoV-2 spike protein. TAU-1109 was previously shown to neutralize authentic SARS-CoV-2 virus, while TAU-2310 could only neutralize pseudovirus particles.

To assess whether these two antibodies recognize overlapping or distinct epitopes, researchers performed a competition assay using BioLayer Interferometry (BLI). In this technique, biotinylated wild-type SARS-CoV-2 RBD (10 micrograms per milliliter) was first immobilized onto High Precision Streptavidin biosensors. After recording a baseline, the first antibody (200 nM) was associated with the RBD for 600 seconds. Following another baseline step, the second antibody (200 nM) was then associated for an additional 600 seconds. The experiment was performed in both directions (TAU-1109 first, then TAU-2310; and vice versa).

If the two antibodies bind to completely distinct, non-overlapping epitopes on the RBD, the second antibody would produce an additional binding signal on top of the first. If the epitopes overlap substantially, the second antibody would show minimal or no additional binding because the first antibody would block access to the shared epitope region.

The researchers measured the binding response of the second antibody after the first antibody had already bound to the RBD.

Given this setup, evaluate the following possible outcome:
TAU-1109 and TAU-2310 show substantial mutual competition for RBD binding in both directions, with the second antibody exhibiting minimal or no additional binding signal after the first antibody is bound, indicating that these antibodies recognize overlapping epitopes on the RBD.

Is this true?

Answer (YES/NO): NO